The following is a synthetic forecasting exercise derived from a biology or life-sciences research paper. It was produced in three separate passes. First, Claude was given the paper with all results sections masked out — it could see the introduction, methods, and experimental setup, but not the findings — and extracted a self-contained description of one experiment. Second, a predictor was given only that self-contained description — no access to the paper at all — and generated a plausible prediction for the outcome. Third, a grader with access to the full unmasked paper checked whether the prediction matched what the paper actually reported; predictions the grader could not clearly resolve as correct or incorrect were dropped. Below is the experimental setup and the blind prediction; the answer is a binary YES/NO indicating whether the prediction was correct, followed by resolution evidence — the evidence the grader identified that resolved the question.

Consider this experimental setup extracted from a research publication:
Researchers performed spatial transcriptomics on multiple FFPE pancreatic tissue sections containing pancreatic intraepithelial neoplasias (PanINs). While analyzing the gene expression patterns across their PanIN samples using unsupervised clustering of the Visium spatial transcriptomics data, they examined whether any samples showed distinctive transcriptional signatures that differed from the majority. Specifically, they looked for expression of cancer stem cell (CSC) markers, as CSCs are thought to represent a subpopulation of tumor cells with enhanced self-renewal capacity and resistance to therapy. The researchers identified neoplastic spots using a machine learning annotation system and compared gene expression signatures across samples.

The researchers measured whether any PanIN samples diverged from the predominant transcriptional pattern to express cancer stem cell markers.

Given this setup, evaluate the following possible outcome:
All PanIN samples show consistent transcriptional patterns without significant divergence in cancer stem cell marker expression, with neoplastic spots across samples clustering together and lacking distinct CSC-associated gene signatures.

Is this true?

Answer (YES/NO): NO